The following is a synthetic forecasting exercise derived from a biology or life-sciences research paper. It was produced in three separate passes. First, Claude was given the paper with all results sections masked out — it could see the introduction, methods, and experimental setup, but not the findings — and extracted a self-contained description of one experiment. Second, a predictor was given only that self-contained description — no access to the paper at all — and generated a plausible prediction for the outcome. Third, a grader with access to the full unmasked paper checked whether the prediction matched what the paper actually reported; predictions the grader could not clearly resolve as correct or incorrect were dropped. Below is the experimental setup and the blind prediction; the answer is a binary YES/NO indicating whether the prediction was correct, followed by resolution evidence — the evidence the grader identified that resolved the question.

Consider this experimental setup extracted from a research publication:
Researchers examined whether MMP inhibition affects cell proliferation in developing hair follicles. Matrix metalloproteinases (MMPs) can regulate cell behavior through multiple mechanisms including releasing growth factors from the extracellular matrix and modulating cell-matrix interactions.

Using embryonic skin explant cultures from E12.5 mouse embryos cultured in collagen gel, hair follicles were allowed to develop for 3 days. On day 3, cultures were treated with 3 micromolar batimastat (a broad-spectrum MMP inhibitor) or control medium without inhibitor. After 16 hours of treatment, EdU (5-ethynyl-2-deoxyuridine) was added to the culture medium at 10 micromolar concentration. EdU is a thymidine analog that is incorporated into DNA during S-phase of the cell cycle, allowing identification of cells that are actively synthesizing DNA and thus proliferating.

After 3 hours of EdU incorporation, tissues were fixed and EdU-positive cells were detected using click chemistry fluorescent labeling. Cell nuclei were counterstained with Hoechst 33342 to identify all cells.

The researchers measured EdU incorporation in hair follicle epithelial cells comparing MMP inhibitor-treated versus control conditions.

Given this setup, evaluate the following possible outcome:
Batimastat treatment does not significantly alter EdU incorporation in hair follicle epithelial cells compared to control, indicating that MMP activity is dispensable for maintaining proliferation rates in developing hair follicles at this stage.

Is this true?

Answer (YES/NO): NO